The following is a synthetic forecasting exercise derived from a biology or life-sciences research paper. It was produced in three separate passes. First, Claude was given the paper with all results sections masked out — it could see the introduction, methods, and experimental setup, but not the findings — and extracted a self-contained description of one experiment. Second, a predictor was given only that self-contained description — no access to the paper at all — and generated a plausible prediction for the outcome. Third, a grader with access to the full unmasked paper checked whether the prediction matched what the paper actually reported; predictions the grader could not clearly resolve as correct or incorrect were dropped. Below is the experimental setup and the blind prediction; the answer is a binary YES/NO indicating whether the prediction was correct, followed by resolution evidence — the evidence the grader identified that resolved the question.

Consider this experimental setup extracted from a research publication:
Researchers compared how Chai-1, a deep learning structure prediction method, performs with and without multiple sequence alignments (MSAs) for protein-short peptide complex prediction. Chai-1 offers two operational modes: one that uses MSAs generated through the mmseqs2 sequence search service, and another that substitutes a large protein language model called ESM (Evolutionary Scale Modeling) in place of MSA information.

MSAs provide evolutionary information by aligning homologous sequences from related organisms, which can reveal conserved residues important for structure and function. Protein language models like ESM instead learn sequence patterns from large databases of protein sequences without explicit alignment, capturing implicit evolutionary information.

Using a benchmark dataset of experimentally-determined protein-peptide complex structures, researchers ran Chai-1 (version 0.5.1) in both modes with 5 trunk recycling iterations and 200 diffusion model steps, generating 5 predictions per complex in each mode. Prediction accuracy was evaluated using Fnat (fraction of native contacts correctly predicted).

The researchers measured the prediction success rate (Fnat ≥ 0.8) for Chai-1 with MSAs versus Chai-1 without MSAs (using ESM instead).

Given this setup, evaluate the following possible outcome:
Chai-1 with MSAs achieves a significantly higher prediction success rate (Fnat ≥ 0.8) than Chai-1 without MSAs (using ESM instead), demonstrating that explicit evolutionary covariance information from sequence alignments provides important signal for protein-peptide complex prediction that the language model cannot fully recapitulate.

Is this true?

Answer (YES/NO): NO